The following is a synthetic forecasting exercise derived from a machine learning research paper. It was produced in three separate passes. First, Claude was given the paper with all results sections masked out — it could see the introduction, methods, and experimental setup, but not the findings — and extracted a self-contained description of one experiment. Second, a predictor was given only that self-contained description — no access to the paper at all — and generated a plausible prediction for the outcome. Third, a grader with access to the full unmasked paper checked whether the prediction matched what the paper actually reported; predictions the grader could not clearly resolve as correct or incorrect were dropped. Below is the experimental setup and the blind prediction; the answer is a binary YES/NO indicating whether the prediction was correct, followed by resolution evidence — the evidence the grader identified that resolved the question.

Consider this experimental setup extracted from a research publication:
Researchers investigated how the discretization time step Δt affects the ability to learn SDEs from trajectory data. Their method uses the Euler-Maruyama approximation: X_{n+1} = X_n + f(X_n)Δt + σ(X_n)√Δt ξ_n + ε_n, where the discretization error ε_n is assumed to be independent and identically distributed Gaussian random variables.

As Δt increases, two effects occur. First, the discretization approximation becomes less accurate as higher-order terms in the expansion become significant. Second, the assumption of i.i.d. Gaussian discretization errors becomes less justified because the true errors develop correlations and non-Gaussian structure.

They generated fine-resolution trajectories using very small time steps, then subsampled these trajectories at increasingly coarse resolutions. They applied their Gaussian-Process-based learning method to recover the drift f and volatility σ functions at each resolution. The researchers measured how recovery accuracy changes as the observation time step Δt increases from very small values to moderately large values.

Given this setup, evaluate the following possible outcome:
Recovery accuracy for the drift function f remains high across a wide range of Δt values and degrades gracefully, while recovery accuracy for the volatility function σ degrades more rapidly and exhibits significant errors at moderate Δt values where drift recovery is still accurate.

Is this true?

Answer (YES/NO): NO